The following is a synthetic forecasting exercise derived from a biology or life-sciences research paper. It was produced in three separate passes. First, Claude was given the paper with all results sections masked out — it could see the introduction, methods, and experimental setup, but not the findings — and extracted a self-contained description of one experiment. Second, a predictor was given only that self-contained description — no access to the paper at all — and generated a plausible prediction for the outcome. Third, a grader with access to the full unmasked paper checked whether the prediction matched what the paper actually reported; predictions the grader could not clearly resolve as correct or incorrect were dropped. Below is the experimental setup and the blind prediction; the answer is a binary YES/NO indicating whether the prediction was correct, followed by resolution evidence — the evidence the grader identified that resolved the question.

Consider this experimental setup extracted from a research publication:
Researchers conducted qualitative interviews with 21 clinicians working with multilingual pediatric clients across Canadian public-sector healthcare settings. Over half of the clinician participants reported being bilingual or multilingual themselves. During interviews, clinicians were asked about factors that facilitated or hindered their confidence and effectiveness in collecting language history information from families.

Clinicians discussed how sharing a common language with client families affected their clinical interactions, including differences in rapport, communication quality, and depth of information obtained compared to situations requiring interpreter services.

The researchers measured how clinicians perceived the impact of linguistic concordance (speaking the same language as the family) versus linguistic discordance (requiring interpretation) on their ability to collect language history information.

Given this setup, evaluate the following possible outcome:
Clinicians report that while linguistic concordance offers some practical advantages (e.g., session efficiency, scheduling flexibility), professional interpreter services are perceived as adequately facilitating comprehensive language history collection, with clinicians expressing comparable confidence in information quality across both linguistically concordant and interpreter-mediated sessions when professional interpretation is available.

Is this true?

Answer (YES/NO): NO